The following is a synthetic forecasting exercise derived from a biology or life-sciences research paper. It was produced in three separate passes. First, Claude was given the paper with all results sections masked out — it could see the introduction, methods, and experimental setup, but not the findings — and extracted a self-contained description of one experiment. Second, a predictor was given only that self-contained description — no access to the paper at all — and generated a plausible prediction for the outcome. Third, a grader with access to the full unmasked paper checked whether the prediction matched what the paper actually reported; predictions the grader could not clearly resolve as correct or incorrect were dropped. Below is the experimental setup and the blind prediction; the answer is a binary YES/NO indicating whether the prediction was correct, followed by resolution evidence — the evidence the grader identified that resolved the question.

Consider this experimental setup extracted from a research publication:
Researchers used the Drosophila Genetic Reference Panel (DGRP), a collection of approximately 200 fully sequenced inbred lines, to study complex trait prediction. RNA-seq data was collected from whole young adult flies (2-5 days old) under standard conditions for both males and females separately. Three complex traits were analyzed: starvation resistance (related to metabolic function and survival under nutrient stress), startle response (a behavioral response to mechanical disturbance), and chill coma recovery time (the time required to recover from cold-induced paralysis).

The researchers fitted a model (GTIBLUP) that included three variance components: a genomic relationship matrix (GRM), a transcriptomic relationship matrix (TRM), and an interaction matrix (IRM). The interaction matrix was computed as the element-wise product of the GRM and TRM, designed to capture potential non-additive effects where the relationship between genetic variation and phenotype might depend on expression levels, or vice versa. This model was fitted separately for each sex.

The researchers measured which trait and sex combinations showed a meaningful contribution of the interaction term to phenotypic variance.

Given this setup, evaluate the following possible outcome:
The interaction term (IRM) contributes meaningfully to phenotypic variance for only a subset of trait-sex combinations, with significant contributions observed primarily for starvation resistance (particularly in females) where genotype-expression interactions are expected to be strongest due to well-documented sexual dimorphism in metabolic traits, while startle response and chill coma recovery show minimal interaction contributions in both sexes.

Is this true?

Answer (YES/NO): NO